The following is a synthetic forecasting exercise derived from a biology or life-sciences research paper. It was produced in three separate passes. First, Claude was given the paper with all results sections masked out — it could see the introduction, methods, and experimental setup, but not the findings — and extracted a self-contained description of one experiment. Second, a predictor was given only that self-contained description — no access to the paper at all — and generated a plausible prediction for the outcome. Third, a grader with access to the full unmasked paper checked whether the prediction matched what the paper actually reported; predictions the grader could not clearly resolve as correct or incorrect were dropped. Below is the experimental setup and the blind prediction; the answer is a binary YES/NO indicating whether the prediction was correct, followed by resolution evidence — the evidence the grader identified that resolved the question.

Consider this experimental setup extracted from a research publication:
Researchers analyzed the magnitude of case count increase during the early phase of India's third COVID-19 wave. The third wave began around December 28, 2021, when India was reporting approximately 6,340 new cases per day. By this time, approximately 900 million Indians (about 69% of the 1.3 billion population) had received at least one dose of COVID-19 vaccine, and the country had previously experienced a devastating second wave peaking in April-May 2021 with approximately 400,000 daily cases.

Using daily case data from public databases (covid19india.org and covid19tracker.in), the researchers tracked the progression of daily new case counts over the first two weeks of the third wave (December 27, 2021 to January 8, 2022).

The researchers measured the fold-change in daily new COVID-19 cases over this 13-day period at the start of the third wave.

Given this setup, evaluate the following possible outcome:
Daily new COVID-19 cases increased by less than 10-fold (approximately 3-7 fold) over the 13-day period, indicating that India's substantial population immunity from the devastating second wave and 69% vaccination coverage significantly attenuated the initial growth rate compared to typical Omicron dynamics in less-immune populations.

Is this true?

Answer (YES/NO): NO